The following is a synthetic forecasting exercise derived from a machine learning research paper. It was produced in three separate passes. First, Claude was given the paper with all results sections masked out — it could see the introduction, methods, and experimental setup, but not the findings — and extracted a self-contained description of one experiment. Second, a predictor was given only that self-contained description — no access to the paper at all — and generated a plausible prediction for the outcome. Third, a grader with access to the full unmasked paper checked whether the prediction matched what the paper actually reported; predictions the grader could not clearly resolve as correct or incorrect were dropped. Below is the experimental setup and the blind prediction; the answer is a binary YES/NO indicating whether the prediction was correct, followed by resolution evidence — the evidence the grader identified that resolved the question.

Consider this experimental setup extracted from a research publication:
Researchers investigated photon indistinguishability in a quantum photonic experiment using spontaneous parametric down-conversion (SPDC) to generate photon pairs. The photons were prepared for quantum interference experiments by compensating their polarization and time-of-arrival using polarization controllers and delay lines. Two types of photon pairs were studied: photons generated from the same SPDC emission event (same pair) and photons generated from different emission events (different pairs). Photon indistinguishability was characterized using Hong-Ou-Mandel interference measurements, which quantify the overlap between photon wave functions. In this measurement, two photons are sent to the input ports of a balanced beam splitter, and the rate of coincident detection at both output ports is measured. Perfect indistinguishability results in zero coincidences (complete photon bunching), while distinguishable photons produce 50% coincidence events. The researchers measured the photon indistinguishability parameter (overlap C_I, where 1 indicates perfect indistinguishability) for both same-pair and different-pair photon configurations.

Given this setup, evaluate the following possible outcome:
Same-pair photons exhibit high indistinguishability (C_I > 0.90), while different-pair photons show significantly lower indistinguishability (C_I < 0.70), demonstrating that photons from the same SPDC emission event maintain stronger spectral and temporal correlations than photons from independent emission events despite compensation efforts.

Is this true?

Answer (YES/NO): NO